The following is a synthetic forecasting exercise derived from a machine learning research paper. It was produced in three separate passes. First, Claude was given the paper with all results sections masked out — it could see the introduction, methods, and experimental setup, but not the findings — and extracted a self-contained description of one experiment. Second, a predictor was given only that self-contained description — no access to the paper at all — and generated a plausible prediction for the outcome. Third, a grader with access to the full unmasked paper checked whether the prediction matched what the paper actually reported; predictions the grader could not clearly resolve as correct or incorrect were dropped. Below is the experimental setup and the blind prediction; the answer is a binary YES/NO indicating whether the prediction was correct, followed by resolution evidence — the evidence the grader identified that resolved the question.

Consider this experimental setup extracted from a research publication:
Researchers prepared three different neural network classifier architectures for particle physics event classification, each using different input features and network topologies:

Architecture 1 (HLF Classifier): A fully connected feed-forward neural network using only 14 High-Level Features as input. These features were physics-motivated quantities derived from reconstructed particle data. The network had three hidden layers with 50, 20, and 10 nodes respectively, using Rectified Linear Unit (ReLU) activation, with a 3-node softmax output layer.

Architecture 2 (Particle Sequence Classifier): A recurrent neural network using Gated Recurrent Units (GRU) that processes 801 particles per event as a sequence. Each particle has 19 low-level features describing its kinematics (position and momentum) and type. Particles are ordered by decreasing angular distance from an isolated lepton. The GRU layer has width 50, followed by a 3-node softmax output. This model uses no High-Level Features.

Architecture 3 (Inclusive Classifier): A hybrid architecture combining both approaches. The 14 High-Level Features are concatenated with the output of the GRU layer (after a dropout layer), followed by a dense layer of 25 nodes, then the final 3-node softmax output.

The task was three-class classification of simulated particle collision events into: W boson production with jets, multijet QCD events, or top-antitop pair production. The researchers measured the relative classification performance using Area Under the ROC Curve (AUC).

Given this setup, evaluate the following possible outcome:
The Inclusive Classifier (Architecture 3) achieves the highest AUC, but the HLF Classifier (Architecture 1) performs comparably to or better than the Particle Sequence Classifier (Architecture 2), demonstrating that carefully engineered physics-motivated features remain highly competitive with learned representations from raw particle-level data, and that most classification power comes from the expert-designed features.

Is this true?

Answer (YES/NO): NO